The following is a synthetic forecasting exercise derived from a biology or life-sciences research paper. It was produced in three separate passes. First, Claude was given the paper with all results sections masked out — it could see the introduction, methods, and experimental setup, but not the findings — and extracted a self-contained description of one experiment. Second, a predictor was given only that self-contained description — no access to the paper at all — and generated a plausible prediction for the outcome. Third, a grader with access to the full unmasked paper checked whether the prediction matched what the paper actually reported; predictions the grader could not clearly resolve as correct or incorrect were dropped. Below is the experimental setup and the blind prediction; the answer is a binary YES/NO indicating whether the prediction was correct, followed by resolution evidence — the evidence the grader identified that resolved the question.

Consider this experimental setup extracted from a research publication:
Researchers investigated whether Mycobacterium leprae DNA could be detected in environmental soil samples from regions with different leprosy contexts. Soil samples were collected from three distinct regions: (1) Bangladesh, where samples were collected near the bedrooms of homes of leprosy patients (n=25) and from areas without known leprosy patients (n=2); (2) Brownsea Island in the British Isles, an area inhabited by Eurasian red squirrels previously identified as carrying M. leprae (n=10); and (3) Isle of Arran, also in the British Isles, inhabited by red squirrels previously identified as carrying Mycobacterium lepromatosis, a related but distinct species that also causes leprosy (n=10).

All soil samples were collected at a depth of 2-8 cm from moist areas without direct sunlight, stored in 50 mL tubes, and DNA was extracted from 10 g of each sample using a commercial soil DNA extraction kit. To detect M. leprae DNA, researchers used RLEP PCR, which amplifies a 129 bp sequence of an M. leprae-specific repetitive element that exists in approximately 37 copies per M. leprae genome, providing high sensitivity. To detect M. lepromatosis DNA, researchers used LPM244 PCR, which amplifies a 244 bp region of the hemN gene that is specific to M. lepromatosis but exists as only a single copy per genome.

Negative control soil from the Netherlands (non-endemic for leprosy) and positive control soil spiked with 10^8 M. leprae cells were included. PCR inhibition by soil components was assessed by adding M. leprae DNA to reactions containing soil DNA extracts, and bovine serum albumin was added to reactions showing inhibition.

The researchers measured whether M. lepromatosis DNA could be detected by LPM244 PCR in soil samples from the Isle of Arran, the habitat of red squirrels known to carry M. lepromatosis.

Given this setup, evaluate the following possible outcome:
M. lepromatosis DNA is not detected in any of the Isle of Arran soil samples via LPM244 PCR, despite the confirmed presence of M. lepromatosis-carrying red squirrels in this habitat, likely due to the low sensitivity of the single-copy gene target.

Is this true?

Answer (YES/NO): YES